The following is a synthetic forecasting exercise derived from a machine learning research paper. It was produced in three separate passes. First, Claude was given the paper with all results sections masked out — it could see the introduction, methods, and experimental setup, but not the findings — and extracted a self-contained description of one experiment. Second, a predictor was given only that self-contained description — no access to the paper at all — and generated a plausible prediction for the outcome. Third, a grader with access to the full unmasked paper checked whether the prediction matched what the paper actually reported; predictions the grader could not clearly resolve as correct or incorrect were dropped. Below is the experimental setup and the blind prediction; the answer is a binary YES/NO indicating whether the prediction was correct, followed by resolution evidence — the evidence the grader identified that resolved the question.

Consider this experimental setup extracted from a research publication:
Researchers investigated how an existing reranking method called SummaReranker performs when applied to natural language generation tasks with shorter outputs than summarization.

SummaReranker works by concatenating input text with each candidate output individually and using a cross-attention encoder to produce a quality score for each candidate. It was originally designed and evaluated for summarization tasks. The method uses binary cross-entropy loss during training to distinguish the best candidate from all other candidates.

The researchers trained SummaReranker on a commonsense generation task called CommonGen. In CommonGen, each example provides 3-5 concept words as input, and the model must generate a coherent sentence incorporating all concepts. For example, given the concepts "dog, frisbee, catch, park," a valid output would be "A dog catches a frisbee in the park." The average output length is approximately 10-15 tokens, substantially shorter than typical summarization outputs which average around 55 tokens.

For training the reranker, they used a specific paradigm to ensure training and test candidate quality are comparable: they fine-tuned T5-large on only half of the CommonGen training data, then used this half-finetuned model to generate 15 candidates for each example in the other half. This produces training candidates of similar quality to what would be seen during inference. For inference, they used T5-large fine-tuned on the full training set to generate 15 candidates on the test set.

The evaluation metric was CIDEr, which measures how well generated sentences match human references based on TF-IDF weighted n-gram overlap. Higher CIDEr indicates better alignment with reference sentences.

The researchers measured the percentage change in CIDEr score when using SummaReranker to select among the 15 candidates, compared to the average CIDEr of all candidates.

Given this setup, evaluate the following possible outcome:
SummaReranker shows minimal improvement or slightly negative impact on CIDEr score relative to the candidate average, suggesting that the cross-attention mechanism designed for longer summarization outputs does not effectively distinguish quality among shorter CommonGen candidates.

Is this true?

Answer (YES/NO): YES